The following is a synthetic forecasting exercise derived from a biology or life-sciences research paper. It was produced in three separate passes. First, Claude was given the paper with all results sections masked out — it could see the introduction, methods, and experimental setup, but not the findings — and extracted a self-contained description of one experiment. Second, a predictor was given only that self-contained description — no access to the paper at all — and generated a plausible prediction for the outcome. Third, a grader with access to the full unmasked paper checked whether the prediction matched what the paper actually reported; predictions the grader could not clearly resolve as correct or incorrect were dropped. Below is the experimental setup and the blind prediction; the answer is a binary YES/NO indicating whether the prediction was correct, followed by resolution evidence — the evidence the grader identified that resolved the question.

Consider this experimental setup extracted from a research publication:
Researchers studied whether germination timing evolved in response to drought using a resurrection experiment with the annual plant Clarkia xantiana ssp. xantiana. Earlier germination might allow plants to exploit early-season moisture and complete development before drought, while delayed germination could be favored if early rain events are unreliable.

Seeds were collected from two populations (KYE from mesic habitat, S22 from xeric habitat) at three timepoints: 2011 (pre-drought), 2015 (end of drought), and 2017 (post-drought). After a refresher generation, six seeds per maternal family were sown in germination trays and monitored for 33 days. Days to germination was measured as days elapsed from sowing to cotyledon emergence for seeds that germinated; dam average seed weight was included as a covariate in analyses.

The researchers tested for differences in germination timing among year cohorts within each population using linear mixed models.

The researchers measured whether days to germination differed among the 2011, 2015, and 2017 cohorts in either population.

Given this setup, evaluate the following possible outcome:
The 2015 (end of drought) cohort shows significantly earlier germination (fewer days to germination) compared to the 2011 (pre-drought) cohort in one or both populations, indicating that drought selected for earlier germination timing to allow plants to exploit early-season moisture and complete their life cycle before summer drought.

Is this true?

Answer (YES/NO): NO